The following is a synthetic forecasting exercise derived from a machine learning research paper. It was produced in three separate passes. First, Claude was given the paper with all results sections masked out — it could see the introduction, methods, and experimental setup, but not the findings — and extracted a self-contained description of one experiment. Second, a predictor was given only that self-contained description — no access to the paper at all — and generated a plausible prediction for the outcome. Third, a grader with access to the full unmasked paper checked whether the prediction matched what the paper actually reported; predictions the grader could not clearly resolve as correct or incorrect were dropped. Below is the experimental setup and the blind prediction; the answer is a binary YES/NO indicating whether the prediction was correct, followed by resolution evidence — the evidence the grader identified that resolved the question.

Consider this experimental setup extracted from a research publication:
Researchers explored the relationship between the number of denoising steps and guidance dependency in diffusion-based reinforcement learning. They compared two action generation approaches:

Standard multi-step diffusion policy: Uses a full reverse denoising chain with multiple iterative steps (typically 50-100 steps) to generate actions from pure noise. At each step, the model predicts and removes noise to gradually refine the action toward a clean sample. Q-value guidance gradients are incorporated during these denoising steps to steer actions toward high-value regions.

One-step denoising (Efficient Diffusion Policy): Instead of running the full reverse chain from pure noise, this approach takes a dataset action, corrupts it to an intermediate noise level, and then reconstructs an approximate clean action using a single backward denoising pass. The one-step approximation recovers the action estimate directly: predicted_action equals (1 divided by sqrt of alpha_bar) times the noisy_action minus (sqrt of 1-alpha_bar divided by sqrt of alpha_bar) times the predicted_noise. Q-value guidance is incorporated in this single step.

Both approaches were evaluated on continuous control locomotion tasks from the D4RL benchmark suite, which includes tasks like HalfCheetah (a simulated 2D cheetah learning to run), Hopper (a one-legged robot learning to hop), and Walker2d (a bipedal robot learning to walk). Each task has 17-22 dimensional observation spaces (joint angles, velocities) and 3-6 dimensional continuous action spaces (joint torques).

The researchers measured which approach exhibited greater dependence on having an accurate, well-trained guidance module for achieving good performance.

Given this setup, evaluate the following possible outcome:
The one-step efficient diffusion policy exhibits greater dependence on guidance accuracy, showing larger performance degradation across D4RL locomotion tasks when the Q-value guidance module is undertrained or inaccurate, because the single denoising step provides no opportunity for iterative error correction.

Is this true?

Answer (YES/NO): YES